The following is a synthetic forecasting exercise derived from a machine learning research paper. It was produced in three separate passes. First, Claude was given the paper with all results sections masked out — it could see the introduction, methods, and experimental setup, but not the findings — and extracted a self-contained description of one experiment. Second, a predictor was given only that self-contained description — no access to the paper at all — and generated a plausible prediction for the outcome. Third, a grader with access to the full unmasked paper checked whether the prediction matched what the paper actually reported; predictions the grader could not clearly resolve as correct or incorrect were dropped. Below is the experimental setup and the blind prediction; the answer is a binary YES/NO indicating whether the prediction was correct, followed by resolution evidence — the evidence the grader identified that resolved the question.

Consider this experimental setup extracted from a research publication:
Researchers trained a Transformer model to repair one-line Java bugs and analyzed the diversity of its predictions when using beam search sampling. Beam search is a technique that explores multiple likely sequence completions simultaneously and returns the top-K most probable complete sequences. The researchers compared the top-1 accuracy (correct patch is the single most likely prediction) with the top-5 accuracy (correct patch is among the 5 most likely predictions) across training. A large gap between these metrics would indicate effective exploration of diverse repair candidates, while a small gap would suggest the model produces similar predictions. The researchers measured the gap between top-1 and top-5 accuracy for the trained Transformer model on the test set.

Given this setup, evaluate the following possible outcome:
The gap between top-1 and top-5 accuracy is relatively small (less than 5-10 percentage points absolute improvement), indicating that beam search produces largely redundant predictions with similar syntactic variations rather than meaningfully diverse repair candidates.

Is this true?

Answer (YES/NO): YES